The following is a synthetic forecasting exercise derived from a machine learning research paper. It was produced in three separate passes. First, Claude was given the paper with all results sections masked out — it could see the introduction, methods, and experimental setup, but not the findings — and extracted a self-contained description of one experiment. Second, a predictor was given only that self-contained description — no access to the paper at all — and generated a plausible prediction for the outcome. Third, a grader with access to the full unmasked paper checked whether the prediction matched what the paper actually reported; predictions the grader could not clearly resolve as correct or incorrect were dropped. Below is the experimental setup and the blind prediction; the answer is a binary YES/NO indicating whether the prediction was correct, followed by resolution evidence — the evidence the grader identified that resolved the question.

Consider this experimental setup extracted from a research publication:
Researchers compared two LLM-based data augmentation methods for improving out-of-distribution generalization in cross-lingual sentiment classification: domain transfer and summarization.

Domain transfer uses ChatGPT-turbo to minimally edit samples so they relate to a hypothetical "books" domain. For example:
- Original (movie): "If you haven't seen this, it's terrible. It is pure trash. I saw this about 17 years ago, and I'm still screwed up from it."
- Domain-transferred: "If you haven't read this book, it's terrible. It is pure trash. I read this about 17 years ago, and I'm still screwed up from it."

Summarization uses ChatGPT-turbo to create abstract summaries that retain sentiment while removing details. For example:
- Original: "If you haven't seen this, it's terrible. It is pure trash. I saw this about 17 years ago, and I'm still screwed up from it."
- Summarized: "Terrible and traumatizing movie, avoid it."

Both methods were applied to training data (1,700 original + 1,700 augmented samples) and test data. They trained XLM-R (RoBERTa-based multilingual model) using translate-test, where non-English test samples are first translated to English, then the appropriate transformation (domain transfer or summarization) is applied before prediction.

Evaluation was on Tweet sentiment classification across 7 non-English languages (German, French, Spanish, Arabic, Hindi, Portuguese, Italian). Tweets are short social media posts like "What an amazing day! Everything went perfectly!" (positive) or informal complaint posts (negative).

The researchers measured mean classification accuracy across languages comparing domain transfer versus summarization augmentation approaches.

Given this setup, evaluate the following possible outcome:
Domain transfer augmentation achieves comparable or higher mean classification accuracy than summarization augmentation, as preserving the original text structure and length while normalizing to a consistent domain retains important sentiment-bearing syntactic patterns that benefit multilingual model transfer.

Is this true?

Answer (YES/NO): NO